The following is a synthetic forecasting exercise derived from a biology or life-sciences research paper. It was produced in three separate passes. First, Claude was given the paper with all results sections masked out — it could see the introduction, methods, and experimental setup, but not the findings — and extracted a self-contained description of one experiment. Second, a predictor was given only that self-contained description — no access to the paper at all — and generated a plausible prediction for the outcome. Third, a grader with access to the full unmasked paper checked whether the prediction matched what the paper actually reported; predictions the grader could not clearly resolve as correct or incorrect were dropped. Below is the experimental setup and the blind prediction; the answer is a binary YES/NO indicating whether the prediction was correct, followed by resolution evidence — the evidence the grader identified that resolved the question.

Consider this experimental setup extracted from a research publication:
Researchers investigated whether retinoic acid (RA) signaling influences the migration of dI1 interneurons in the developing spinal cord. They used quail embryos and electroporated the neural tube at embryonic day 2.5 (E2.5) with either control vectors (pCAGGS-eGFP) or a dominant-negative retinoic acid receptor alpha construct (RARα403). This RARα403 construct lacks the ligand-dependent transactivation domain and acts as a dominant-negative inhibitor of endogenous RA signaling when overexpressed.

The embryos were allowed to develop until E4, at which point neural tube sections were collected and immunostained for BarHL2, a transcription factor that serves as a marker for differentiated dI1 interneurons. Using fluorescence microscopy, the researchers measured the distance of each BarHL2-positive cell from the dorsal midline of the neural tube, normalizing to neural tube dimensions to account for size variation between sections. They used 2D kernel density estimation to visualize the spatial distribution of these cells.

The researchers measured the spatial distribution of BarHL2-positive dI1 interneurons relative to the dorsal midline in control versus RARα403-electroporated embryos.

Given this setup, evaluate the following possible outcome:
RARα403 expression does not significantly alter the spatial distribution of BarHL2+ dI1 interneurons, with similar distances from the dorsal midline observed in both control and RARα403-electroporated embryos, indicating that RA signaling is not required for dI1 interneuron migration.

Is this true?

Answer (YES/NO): NO